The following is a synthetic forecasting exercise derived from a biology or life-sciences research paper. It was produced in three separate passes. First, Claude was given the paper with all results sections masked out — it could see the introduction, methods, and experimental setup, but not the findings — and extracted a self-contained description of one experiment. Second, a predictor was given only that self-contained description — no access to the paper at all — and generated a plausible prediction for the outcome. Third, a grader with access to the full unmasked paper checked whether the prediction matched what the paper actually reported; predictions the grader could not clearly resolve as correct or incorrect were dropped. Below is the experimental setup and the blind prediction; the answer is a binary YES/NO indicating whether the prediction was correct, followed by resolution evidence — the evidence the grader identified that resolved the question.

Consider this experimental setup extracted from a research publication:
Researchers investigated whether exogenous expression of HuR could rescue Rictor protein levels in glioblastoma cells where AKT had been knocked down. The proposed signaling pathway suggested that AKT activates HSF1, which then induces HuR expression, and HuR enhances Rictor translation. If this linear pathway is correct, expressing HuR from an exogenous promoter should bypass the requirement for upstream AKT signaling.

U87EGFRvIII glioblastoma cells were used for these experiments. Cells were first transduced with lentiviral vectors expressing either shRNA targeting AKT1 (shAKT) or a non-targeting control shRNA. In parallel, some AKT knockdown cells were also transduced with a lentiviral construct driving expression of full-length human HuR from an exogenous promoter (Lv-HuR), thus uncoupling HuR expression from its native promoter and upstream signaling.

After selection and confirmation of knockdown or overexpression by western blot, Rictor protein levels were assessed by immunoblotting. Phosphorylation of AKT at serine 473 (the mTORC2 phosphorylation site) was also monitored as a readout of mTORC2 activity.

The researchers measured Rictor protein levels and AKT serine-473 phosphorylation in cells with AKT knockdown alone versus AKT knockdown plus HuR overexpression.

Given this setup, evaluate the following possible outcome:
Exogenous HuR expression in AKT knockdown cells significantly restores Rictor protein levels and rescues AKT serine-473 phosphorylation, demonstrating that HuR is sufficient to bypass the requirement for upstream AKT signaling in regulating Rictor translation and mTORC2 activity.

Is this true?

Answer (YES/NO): NO